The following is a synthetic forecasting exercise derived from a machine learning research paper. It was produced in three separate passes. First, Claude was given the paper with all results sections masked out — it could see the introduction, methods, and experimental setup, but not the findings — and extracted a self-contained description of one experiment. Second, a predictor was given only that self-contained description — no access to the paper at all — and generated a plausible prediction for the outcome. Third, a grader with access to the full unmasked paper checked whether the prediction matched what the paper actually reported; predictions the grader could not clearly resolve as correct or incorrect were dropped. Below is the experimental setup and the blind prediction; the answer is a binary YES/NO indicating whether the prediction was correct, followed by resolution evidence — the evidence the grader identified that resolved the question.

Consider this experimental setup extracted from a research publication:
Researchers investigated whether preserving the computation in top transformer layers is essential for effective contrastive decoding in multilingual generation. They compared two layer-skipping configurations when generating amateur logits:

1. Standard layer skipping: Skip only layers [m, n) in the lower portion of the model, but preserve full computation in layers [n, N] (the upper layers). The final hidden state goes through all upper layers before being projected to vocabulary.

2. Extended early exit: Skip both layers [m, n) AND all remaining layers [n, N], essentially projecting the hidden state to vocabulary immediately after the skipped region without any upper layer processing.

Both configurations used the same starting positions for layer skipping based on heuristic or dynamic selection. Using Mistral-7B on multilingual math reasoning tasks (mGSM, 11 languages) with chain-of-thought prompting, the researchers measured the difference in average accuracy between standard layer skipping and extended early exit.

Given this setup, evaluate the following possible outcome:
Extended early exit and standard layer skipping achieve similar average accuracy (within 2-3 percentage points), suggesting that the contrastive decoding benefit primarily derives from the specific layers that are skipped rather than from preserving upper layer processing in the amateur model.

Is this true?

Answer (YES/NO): NO